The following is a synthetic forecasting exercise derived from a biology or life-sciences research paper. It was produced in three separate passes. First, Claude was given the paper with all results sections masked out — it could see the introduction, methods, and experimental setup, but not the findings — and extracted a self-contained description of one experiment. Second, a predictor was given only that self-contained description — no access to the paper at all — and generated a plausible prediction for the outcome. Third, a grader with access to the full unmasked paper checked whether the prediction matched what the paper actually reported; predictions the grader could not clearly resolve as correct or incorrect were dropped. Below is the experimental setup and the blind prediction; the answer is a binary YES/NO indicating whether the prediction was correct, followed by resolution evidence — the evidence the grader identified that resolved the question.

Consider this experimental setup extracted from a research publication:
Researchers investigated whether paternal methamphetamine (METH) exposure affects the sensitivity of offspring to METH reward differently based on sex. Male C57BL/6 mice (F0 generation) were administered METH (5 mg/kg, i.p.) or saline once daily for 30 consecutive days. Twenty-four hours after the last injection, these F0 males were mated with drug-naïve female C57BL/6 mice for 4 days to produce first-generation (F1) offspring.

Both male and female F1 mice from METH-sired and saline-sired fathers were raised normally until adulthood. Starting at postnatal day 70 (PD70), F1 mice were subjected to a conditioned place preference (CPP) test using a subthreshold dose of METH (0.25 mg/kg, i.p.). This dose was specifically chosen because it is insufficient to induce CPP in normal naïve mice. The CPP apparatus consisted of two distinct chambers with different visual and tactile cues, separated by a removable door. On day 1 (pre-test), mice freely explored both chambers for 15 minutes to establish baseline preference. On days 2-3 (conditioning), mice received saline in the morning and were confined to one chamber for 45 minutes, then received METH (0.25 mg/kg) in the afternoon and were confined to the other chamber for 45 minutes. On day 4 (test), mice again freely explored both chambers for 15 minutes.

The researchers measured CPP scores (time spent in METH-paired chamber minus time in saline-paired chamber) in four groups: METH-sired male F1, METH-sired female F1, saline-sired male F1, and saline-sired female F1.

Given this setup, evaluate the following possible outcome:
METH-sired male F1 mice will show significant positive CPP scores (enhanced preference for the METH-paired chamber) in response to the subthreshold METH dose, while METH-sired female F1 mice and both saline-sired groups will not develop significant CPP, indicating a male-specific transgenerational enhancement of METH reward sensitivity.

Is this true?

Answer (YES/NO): YES